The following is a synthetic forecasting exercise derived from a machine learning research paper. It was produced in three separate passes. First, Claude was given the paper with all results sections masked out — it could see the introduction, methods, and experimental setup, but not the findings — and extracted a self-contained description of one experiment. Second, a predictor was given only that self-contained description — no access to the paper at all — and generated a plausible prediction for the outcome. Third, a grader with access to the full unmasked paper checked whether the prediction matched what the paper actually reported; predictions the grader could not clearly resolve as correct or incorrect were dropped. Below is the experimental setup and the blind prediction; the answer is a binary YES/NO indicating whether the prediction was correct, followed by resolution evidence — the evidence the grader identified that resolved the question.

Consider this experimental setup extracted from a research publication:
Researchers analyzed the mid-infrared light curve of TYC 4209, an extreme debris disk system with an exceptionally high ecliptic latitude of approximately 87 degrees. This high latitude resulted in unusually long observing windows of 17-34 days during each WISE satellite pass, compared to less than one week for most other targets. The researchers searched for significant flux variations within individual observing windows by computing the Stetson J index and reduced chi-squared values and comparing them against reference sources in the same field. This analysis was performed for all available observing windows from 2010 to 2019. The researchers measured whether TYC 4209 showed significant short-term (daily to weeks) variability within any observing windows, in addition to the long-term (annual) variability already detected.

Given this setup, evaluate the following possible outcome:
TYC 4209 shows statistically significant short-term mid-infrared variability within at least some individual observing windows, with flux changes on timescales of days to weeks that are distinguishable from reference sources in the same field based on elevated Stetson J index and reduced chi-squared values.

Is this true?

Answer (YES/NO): YES